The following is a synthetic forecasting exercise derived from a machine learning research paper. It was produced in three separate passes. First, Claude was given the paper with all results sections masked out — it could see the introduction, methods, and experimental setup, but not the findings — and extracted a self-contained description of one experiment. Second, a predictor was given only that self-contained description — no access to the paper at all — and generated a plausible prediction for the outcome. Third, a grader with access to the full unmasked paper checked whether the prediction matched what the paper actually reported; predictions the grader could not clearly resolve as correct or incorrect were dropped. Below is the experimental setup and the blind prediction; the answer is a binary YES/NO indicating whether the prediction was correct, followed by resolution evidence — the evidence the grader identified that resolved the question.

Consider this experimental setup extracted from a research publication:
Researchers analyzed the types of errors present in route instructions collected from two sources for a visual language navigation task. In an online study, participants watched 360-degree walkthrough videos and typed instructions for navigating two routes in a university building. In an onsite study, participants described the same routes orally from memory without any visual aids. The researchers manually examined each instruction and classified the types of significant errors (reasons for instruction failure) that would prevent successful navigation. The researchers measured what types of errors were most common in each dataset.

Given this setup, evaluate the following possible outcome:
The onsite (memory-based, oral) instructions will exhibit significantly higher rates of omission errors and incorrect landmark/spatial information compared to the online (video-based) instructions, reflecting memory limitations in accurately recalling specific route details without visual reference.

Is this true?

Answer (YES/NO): YES